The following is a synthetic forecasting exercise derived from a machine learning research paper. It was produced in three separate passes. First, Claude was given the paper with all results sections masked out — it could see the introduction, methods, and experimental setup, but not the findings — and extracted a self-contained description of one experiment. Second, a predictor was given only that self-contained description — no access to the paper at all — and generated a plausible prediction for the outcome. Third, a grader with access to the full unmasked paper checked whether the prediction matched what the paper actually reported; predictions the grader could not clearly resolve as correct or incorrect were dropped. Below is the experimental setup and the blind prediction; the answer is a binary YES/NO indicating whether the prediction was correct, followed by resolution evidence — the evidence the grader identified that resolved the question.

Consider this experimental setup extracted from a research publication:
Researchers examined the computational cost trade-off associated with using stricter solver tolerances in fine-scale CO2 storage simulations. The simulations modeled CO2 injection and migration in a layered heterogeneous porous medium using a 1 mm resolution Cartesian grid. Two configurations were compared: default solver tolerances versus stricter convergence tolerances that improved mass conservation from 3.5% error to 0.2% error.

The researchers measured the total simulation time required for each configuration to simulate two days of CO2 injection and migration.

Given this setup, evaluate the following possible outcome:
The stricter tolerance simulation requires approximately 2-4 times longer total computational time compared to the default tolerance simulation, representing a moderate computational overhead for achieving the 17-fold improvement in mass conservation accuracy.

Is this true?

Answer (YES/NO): YES